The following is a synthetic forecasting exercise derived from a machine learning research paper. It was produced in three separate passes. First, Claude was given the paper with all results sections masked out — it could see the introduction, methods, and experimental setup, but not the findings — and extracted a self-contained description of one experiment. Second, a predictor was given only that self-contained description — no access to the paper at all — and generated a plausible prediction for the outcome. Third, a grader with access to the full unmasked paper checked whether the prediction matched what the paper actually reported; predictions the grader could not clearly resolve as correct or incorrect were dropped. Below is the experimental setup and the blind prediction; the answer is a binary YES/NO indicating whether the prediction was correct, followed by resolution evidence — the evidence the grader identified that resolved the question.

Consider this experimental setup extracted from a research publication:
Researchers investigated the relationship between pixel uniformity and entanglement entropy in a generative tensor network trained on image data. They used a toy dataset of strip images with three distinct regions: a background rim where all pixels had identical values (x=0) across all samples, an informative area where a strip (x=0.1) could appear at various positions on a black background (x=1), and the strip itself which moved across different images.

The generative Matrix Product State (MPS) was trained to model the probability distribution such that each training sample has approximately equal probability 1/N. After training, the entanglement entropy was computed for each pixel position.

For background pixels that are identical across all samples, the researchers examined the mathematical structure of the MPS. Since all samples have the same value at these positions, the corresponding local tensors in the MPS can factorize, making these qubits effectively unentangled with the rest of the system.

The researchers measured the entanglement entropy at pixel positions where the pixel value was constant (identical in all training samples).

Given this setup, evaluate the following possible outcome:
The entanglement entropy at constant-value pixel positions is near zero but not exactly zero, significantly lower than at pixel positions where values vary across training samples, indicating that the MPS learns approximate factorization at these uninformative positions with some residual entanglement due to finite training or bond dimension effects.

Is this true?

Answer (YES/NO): NO